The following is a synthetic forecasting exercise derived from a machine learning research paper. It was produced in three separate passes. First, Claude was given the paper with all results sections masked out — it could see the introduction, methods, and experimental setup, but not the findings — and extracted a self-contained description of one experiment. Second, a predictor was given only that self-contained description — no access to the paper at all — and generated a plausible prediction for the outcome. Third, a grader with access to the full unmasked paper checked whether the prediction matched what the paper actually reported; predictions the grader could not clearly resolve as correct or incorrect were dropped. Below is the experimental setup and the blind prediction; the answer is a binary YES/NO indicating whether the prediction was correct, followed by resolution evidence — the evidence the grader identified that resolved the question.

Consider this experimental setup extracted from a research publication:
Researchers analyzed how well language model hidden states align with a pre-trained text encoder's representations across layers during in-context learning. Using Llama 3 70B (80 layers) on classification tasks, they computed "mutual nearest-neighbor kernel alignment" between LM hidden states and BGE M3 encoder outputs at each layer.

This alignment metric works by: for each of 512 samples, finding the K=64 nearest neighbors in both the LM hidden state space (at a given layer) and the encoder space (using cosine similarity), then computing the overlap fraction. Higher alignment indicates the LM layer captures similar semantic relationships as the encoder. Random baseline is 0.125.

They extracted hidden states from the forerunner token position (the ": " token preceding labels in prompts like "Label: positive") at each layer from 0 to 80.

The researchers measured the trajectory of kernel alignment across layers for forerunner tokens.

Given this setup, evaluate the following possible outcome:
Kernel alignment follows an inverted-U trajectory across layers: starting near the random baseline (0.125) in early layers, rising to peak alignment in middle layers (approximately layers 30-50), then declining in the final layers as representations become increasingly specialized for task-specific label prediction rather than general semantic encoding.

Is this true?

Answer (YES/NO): NO